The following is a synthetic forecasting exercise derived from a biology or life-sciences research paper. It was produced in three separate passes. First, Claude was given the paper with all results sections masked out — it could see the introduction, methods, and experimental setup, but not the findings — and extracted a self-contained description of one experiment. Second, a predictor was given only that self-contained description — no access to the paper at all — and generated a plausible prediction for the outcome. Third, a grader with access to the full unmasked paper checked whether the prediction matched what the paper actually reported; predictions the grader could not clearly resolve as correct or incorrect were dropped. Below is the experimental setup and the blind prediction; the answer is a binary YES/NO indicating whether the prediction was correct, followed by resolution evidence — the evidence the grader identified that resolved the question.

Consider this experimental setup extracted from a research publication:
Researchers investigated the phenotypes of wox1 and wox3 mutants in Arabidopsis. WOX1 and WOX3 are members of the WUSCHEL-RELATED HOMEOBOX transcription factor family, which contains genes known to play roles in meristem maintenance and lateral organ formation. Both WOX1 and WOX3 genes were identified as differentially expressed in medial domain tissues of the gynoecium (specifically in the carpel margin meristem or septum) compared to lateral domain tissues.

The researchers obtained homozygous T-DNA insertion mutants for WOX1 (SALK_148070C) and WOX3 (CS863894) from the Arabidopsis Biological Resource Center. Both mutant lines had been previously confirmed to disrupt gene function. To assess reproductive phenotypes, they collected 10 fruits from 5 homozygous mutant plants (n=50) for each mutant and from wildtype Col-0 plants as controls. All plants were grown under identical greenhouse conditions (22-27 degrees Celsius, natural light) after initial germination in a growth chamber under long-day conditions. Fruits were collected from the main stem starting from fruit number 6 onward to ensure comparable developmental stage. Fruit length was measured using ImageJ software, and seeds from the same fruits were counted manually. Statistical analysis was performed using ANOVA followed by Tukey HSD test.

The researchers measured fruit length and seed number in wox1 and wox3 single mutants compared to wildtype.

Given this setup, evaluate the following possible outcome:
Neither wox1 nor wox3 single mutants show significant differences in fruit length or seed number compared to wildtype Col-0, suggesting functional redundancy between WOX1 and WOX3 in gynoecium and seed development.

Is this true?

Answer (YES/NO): NO